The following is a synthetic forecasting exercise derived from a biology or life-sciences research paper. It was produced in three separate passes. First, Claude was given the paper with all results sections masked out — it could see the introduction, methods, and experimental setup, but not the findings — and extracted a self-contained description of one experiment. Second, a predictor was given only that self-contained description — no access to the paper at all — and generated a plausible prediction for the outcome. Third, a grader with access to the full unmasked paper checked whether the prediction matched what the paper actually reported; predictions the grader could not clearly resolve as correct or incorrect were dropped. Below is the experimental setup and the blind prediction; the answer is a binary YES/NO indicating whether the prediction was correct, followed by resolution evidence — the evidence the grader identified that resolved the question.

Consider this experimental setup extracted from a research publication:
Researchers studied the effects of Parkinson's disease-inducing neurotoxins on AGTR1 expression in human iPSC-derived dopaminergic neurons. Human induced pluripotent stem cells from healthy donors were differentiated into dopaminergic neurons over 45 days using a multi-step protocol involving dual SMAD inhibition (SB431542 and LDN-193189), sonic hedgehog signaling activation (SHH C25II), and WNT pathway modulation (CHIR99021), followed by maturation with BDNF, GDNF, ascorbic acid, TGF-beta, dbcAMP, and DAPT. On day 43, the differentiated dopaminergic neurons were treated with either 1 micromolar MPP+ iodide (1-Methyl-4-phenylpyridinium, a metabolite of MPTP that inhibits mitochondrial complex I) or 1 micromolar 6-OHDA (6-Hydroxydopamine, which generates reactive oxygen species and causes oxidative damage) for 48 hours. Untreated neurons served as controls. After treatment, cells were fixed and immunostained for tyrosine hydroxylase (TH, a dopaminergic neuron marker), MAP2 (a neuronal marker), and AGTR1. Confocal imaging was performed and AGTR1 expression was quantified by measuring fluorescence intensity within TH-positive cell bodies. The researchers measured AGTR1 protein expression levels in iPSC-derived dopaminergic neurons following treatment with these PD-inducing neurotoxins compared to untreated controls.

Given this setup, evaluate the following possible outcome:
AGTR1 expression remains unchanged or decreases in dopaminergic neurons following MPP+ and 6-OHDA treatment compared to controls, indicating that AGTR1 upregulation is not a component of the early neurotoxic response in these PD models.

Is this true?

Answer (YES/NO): NO